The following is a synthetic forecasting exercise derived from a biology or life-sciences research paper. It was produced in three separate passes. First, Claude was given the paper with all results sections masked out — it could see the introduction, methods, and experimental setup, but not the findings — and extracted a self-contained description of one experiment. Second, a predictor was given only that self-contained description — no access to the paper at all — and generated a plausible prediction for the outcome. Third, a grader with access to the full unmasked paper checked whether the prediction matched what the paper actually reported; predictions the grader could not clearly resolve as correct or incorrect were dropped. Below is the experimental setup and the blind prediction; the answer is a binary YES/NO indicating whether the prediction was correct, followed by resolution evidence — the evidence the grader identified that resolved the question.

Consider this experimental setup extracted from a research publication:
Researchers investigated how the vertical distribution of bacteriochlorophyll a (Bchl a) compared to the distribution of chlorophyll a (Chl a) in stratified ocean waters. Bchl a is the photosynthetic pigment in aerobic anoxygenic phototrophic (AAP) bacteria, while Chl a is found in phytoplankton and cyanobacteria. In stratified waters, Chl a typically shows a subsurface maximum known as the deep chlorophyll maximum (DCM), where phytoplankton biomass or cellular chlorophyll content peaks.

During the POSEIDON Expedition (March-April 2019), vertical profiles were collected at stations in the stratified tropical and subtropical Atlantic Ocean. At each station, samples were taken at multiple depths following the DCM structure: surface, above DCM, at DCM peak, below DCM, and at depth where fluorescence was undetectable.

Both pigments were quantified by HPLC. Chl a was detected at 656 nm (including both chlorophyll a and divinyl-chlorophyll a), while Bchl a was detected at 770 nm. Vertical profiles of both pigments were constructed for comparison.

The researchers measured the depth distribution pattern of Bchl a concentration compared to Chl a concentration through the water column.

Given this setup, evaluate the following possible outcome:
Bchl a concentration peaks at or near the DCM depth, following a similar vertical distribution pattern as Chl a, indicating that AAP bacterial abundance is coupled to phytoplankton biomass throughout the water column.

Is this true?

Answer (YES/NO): YES